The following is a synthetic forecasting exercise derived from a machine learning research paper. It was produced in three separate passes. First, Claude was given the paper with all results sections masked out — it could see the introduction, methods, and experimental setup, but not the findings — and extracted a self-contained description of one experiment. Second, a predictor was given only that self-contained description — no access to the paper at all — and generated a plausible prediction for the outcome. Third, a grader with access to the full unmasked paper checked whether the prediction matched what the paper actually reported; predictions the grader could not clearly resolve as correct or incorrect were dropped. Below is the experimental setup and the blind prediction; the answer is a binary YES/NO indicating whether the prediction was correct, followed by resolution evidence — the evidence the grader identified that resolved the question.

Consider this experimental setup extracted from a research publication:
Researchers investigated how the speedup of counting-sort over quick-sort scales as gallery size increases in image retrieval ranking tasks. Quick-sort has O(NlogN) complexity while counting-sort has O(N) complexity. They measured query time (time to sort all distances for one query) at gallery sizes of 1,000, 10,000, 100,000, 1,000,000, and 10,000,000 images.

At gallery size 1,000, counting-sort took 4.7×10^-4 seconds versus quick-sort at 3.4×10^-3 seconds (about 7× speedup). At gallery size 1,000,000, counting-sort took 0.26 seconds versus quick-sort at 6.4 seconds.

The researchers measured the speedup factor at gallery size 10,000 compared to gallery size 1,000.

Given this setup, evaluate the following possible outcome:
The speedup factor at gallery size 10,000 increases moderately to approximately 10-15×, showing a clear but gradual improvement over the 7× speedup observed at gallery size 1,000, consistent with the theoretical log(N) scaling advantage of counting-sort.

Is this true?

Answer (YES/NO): NO